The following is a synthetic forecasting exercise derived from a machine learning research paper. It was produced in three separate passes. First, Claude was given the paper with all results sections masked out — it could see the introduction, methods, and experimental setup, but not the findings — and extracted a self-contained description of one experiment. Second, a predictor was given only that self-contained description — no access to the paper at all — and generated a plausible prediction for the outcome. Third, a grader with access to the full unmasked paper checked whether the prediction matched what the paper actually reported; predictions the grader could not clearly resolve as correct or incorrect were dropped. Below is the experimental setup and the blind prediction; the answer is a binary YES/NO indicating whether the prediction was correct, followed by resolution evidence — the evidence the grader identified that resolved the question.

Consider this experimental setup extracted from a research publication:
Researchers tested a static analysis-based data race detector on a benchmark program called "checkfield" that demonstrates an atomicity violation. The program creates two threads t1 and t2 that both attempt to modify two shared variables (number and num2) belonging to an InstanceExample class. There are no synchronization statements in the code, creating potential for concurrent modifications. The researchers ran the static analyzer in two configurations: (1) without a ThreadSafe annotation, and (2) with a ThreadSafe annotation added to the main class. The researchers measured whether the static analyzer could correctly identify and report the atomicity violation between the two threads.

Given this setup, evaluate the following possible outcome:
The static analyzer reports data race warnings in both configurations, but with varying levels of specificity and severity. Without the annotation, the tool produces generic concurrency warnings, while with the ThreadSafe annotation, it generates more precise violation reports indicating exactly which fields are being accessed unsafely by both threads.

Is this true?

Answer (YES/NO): NO